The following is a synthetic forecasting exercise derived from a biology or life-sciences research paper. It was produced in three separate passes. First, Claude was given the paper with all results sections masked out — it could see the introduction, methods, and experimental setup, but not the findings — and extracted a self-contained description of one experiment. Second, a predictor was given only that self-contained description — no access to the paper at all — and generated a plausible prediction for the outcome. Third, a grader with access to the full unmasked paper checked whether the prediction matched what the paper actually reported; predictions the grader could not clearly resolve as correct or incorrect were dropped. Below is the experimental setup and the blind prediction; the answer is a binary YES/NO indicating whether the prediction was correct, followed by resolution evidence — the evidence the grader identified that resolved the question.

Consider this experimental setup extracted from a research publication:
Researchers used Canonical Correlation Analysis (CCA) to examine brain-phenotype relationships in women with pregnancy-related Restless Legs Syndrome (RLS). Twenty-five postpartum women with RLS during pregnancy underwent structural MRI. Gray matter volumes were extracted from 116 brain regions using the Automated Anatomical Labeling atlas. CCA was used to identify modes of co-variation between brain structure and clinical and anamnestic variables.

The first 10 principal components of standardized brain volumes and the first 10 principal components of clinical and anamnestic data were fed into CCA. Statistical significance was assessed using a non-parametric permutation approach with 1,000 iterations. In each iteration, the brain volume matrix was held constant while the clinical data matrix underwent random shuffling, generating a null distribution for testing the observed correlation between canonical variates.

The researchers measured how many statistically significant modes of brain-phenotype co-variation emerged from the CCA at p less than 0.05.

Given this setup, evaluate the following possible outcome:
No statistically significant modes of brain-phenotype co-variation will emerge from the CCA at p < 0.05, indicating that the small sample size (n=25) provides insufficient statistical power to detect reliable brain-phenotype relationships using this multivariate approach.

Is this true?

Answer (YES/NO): NO